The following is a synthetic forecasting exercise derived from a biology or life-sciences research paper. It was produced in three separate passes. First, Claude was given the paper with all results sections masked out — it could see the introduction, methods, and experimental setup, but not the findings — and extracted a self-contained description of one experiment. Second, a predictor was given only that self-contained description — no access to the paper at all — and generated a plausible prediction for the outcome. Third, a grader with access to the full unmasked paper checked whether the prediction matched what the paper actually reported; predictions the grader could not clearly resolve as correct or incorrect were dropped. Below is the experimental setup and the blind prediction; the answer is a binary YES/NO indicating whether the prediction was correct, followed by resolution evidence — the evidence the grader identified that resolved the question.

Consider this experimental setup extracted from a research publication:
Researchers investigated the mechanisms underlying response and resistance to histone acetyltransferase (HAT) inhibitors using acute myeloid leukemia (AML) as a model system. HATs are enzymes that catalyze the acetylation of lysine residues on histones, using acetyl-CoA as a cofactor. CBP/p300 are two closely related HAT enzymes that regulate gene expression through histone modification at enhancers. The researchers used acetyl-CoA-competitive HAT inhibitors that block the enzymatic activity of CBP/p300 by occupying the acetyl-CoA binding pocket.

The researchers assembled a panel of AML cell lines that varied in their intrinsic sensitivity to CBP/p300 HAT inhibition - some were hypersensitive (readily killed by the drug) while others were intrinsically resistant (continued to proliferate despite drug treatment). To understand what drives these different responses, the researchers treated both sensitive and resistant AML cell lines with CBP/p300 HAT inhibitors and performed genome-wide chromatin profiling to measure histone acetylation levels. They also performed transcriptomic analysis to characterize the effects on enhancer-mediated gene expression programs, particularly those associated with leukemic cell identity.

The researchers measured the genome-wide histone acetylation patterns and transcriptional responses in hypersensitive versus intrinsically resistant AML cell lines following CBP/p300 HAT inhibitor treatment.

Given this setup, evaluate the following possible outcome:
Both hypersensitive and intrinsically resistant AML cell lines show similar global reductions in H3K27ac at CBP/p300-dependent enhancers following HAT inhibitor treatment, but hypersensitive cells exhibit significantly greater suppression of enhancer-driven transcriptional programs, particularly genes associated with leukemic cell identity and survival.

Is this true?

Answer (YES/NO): NO